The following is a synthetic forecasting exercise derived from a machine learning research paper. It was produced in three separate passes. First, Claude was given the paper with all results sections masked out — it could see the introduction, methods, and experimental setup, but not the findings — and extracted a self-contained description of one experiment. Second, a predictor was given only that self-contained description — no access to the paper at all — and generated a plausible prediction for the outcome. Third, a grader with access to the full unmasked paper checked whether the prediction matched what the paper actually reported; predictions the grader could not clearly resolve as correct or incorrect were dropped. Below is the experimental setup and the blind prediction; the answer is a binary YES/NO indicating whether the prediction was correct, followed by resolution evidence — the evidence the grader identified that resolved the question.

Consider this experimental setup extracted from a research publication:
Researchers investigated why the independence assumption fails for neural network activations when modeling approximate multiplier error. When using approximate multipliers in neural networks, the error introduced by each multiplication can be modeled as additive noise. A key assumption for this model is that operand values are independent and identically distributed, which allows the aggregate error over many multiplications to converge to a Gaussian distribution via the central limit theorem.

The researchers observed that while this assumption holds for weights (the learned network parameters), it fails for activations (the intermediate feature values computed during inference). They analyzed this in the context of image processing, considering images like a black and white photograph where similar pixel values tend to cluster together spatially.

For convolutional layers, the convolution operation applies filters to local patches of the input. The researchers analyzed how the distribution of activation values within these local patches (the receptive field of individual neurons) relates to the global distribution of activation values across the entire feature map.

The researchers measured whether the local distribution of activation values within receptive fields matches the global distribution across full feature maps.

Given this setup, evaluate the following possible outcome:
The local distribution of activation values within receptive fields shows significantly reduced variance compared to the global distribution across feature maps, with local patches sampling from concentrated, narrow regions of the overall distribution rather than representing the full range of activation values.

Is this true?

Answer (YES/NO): NO